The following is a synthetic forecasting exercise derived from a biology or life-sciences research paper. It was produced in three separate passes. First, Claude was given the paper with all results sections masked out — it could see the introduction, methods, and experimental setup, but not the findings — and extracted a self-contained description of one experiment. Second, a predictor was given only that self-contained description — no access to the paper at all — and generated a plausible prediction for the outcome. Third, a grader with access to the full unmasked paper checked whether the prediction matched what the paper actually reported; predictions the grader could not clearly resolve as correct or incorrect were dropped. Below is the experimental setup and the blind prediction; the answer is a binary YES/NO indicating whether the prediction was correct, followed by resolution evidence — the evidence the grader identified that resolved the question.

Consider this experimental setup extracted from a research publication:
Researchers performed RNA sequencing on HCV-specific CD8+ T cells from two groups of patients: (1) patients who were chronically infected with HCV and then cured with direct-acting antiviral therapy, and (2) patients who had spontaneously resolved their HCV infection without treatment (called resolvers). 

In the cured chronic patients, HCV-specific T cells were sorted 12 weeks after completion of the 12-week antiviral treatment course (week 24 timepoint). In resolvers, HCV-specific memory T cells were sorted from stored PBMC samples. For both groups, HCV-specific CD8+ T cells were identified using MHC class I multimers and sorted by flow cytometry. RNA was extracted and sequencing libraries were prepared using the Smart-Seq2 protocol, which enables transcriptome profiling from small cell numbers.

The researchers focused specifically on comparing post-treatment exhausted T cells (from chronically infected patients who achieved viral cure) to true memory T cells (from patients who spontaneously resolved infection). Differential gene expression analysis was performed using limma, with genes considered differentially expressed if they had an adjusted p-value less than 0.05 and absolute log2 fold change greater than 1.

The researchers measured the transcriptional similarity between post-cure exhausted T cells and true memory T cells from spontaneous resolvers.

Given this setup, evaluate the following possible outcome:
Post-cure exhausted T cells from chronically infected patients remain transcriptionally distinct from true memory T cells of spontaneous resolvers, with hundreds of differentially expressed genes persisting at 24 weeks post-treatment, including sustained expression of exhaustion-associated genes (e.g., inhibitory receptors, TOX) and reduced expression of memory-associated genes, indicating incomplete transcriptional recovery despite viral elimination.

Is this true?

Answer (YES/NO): YES